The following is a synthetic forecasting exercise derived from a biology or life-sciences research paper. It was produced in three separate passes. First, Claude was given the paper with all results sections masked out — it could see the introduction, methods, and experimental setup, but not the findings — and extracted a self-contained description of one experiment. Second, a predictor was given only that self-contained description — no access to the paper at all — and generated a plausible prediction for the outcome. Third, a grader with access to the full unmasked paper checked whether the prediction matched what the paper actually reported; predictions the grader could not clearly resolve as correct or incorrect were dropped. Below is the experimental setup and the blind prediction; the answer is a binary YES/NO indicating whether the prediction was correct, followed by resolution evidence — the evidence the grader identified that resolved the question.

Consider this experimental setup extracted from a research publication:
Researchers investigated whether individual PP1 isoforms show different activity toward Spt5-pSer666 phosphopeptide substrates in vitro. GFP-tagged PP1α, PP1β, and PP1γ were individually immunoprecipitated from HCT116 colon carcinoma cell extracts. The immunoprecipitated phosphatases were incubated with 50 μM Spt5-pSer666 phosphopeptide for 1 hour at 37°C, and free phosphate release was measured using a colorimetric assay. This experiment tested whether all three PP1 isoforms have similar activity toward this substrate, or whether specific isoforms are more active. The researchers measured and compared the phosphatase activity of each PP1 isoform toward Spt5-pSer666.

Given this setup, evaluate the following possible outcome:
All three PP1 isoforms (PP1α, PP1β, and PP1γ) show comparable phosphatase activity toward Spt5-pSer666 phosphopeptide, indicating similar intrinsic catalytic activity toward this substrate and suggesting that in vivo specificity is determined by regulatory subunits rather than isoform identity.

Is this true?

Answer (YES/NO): NO